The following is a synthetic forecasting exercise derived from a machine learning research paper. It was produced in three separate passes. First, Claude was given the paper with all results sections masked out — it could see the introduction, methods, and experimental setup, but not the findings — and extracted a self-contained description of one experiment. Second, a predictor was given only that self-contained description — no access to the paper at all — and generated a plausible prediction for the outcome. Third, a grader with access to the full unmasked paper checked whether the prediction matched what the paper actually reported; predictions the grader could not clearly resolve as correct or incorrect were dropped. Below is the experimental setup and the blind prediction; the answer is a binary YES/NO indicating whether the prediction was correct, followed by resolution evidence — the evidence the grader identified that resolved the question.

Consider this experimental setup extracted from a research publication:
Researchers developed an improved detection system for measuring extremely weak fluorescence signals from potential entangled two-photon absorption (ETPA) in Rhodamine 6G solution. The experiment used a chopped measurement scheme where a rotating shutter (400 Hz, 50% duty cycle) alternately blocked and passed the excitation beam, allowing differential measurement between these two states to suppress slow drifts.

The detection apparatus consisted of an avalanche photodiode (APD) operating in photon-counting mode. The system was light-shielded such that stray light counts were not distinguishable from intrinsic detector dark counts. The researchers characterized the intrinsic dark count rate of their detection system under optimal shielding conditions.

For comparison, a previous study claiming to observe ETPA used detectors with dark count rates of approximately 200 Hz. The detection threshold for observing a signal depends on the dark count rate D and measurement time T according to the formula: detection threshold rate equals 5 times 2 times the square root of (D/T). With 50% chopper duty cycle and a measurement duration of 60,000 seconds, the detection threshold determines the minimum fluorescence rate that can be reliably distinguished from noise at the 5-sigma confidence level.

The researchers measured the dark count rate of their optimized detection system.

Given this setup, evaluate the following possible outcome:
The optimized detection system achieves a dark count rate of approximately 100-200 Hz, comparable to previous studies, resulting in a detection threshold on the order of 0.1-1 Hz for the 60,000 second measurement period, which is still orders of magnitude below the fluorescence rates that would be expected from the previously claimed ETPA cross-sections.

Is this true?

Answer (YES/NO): NO